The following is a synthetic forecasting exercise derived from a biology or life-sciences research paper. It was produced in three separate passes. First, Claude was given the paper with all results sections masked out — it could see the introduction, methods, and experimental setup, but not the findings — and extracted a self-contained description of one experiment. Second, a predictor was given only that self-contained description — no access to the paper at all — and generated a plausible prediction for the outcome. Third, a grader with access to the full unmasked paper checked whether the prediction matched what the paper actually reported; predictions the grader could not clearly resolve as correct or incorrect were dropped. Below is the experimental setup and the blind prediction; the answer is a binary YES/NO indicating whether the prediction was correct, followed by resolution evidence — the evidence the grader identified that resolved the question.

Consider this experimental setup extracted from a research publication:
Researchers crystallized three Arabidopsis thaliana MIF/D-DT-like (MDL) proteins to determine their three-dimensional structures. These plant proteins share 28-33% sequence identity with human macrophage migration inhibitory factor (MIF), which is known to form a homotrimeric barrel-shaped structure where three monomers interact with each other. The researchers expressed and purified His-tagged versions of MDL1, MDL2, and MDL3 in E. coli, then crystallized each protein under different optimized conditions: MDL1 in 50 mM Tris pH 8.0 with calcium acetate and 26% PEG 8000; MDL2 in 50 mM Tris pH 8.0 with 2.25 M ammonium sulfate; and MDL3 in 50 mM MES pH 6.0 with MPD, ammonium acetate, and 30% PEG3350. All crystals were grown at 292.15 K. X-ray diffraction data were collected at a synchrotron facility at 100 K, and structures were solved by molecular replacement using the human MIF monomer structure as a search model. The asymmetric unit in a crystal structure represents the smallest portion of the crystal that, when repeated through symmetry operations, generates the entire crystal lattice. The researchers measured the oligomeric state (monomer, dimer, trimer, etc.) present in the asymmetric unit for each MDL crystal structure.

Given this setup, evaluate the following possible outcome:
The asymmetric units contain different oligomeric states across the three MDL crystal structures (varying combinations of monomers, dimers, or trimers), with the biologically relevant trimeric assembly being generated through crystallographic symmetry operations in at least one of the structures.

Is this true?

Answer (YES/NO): YES